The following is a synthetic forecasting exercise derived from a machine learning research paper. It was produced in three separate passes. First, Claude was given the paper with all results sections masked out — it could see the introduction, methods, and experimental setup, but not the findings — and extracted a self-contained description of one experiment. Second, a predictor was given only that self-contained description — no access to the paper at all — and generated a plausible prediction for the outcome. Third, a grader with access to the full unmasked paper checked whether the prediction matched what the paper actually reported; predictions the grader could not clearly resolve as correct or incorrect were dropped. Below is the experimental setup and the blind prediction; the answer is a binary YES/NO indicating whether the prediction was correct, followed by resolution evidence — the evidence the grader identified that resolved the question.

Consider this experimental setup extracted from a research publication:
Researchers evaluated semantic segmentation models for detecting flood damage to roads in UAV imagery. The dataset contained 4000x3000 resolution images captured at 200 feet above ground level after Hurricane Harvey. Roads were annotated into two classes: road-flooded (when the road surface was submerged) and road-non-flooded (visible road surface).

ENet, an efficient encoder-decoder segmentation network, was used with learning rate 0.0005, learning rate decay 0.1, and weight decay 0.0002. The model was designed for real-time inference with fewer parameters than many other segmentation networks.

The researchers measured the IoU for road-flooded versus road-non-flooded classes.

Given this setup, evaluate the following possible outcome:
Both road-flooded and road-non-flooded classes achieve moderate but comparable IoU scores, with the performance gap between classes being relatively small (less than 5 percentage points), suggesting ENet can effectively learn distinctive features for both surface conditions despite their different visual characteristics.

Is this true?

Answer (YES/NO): NO